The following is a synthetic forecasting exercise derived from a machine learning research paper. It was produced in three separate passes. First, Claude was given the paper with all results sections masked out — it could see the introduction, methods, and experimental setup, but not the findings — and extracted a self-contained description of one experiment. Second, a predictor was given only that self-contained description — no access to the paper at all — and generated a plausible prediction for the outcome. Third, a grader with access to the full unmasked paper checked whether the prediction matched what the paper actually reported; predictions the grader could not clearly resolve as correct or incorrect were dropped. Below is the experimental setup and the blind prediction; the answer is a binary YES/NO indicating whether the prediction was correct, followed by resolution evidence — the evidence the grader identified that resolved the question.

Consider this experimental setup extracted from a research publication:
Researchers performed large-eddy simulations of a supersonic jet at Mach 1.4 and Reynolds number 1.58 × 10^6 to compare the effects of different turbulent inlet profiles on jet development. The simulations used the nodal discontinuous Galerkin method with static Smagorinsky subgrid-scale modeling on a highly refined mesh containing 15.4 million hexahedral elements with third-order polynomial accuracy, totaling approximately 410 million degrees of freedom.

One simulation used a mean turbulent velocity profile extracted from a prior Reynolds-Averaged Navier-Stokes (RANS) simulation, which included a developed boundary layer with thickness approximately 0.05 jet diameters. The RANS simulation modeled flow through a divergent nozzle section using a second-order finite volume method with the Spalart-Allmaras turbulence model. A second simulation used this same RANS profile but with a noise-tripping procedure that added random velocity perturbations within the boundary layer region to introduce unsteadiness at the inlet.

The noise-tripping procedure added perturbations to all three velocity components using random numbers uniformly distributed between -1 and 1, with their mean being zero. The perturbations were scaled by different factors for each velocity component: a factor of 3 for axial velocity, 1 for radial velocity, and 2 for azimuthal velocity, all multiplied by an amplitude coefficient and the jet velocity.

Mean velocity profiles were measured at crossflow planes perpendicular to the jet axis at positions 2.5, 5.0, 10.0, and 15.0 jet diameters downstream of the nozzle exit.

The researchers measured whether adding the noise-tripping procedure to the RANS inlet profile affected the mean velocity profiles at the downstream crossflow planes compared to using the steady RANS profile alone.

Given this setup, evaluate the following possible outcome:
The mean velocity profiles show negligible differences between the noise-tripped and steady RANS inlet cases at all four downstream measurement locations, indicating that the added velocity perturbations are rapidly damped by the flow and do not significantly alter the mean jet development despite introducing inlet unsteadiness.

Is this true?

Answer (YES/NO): YES